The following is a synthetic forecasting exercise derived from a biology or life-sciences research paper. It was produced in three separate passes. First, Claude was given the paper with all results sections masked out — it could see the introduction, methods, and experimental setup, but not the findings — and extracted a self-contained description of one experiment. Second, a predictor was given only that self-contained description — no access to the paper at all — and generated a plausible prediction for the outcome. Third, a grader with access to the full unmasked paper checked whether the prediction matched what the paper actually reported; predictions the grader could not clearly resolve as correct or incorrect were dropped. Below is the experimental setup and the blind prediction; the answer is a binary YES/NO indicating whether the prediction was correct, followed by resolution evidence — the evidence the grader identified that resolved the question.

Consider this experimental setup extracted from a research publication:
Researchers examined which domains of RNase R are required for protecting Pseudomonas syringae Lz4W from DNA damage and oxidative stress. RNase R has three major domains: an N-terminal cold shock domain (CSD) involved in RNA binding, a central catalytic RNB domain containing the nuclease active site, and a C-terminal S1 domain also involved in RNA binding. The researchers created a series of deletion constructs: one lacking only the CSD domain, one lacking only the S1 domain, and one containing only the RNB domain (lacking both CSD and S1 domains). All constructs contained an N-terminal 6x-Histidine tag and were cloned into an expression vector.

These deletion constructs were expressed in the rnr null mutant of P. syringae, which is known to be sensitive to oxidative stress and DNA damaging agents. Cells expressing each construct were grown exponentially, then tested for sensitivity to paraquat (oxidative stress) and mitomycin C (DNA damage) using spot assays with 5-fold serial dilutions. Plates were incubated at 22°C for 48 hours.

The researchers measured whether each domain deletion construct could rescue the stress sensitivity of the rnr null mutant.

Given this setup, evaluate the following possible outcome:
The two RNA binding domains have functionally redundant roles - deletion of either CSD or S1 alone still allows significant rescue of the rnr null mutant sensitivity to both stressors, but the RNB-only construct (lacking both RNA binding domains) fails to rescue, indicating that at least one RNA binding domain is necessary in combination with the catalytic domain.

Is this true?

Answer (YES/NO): NO